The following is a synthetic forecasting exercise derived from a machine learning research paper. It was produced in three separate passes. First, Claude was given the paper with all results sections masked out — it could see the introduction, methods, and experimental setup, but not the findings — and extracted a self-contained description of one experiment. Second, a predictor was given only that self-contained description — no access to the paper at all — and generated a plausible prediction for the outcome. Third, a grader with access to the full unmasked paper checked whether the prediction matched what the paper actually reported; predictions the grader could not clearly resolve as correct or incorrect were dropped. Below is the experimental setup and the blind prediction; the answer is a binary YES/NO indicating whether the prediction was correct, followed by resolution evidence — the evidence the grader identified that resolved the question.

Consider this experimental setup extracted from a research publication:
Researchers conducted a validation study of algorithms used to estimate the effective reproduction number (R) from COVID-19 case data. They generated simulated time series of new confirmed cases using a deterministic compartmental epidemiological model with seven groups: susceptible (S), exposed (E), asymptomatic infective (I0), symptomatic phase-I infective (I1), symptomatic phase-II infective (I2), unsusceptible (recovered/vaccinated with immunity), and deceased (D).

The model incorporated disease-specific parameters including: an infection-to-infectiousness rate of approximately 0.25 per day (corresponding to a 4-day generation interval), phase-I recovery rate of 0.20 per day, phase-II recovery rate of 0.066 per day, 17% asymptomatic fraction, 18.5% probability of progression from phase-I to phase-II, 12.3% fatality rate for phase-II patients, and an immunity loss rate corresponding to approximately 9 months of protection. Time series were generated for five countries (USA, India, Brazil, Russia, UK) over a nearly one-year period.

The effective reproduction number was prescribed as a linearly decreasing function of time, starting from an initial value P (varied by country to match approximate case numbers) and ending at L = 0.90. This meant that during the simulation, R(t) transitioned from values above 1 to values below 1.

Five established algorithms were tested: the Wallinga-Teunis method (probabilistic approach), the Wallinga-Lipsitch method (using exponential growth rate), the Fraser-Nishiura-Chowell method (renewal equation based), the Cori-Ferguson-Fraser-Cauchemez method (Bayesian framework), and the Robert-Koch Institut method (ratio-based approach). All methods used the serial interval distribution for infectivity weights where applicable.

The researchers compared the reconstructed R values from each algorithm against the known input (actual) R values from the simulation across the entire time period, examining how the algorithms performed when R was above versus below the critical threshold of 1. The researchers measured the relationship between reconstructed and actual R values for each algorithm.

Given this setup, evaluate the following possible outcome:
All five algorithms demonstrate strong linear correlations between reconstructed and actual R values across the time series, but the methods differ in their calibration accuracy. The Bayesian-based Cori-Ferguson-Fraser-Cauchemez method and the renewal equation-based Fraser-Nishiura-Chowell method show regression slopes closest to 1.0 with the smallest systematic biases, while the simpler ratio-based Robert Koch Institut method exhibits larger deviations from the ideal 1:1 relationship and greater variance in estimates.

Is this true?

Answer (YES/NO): NO